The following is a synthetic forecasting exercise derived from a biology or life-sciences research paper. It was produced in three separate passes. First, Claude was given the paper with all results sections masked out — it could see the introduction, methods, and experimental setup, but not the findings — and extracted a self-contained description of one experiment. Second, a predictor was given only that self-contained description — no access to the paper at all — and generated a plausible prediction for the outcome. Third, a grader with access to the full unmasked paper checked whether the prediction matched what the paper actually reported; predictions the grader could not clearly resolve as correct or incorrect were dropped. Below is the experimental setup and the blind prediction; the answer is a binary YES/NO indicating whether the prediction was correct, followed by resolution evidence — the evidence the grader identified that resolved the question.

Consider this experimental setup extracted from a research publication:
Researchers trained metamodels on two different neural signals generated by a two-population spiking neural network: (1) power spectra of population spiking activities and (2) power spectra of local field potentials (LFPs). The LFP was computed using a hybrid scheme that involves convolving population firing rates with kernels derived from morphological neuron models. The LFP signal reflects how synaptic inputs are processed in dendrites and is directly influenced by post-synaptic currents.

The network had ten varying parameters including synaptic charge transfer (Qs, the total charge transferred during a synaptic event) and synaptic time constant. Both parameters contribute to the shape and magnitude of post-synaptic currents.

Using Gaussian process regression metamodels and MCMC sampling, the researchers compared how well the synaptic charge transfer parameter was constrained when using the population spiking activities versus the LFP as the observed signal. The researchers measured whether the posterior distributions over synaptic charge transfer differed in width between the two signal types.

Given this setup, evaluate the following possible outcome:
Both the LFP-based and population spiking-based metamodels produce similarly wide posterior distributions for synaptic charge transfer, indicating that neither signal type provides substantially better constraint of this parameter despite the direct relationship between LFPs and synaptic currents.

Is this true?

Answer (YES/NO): NO